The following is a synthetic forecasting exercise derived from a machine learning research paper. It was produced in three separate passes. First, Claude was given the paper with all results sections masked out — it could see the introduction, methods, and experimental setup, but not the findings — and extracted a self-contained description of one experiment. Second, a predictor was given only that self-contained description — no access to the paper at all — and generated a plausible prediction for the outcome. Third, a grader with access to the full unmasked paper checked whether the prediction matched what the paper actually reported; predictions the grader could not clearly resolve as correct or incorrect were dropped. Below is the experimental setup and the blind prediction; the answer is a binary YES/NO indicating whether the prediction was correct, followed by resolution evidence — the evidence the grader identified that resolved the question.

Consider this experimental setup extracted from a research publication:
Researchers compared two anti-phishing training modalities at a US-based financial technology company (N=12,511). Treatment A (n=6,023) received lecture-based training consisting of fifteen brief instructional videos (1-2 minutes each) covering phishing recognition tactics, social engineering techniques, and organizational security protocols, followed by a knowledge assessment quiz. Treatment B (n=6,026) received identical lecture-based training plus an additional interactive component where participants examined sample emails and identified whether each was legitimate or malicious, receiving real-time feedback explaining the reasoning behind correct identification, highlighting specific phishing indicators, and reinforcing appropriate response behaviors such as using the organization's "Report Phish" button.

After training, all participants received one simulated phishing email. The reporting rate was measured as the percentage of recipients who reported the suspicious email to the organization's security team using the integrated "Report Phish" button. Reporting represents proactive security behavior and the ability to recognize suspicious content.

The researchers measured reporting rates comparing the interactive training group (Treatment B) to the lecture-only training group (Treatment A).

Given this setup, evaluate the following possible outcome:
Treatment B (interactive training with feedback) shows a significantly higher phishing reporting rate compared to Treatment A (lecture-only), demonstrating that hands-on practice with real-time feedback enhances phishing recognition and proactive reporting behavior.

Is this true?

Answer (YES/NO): NO